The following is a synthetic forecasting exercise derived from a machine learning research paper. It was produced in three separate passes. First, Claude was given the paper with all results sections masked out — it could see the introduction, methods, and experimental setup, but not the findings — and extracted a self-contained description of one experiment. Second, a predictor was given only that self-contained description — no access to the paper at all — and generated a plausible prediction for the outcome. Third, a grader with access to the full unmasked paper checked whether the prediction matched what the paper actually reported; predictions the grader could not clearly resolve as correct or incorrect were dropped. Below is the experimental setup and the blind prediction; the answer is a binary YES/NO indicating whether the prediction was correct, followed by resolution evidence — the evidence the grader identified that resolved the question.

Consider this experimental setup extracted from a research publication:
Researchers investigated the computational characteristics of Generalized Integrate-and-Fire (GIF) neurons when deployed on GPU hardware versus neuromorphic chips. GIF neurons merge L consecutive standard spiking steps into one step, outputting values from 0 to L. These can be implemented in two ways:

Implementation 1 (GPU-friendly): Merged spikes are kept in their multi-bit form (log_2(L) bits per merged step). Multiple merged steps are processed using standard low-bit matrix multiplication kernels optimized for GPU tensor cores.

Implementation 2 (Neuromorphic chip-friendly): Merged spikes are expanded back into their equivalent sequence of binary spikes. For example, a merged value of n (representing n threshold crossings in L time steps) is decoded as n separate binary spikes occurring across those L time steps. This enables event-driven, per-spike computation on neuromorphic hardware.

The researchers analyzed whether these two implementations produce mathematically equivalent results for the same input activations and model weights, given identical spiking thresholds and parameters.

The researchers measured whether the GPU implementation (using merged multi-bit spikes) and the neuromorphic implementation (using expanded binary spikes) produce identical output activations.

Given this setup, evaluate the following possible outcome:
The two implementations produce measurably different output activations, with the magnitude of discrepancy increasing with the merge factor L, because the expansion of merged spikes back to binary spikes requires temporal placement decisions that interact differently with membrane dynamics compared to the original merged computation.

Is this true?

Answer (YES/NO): NO